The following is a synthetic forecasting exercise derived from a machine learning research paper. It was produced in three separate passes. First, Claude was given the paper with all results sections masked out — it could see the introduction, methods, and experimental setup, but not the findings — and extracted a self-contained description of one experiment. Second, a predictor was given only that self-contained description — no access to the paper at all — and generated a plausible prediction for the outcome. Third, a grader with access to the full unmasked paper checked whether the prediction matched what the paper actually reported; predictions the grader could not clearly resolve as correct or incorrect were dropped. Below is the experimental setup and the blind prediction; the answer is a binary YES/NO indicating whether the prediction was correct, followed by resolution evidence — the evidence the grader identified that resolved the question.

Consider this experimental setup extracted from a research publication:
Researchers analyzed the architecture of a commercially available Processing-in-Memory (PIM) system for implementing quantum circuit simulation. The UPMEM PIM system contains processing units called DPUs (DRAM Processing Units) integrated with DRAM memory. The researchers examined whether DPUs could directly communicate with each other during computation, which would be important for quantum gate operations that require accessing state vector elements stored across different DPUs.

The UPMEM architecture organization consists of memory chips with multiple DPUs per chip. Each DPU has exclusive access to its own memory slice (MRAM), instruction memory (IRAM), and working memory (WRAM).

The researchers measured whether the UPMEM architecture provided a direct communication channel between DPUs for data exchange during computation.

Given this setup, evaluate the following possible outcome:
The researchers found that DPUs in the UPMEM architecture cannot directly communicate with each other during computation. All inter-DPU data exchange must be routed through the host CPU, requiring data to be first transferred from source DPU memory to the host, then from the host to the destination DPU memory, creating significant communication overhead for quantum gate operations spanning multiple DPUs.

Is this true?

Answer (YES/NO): YES